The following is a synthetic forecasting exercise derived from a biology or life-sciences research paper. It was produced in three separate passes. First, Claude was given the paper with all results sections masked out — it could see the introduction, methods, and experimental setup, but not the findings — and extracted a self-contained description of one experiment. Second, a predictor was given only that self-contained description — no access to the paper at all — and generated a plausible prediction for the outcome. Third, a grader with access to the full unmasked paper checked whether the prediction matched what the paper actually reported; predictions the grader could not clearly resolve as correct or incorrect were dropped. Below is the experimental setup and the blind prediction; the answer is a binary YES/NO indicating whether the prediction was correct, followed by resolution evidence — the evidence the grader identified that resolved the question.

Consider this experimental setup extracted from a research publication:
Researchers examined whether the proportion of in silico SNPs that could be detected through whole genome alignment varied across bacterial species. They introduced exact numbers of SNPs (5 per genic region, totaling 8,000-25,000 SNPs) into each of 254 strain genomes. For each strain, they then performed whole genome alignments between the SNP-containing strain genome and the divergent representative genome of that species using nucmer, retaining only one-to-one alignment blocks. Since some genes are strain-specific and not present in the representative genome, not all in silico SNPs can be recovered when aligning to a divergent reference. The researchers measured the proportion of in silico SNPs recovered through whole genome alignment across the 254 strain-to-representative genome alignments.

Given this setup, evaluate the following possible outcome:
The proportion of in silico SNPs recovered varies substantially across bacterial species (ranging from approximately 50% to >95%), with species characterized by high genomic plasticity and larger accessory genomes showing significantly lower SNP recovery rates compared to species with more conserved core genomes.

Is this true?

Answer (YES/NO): NO